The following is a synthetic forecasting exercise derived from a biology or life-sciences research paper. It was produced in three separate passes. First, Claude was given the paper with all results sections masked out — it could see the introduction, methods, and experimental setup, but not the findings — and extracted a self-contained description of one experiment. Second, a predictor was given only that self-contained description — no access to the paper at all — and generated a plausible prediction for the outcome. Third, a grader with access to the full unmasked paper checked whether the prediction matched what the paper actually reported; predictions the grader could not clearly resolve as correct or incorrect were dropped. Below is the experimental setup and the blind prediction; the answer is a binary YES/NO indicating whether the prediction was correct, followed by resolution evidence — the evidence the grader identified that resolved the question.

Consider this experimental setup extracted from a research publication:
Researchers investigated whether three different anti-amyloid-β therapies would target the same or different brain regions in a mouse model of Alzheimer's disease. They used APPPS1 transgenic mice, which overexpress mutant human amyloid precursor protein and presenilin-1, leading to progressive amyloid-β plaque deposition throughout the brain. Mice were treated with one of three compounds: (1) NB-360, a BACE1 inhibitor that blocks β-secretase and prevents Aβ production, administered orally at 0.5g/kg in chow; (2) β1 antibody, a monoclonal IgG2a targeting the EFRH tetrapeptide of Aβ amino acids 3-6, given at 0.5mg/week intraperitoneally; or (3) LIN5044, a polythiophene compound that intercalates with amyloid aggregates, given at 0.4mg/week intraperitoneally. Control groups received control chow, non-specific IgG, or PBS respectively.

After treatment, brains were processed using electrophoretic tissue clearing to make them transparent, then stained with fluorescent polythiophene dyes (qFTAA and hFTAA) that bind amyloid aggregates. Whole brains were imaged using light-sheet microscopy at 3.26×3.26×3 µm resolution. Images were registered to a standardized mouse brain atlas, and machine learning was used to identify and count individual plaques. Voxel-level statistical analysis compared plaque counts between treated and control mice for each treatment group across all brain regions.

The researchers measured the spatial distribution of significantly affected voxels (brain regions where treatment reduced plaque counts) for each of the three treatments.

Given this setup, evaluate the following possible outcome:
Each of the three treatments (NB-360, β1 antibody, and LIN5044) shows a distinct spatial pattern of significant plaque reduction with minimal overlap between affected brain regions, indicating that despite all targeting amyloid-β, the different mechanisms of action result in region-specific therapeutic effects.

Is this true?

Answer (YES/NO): YES